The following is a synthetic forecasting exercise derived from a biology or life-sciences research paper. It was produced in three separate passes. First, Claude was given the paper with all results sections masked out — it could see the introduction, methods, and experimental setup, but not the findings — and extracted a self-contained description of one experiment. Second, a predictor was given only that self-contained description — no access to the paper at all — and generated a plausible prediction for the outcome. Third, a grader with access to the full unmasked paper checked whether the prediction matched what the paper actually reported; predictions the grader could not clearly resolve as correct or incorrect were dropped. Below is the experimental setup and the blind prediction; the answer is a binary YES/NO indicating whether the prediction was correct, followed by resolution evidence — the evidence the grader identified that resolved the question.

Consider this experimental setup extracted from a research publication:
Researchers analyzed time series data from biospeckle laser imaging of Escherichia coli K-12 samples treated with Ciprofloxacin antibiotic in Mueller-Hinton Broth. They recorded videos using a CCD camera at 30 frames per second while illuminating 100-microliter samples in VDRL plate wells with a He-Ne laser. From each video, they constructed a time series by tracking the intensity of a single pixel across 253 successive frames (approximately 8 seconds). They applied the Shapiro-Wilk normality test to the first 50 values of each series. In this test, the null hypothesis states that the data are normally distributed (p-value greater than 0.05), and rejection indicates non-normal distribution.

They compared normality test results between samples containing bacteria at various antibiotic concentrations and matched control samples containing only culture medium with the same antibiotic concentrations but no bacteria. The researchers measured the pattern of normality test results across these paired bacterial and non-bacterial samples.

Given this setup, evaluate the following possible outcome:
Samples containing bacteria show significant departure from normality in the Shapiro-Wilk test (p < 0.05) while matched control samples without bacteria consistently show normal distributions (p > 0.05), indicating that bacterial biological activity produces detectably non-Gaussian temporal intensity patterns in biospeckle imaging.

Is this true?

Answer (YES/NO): NO